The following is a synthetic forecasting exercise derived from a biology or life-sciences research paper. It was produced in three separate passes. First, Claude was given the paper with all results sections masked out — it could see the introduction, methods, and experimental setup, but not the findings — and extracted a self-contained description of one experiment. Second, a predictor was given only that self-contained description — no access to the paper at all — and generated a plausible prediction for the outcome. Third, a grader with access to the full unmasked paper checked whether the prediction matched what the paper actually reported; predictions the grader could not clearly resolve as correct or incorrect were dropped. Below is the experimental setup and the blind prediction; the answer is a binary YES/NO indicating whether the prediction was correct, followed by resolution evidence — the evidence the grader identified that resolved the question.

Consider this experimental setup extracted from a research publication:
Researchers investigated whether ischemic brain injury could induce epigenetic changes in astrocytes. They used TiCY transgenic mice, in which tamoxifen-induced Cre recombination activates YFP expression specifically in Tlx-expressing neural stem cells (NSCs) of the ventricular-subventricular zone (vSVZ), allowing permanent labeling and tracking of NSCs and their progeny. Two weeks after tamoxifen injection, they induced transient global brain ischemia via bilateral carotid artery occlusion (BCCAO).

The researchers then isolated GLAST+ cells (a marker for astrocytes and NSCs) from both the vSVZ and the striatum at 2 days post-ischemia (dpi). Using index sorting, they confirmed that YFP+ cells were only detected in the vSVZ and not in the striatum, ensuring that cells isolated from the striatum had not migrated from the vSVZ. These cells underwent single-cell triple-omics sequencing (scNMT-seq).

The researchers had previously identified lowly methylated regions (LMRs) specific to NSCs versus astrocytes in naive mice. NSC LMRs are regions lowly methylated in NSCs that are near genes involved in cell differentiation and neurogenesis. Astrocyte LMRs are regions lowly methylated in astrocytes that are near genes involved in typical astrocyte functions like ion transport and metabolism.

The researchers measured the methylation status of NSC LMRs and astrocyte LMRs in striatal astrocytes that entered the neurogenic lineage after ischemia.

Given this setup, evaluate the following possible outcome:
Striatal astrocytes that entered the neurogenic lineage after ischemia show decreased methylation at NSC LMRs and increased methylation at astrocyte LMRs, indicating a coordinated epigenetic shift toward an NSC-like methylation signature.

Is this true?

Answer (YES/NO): YES